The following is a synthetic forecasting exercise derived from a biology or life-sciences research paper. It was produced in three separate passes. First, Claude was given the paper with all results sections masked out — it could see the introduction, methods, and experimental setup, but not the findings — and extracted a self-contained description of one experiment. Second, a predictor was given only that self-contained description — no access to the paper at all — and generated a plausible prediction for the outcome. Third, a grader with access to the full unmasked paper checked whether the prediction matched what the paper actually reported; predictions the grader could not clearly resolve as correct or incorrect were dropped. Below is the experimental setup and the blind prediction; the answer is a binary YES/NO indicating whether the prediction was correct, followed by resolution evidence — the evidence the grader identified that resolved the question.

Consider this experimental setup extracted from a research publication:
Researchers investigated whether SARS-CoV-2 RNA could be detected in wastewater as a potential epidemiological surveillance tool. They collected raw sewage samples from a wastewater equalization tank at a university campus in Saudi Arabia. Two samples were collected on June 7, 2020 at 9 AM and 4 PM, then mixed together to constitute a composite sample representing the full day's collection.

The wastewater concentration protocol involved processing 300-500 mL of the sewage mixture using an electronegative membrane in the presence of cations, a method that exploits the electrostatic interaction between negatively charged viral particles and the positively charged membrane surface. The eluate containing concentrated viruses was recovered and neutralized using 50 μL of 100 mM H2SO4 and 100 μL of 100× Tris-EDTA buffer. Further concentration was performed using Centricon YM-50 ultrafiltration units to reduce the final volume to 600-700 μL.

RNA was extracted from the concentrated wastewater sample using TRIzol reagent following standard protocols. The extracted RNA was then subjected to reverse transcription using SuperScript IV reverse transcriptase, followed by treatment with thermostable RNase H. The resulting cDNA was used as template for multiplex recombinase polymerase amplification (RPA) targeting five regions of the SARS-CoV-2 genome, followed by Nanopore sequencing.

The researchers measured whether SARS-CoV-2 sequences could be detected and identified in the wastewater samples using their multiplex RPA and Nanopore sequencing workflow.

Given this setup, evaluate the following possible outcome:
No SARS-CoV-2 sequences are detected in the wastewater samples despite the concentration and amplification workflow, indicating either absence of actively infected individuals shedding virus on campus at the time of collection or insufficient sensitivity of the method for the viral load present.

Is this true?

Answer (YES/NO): NO